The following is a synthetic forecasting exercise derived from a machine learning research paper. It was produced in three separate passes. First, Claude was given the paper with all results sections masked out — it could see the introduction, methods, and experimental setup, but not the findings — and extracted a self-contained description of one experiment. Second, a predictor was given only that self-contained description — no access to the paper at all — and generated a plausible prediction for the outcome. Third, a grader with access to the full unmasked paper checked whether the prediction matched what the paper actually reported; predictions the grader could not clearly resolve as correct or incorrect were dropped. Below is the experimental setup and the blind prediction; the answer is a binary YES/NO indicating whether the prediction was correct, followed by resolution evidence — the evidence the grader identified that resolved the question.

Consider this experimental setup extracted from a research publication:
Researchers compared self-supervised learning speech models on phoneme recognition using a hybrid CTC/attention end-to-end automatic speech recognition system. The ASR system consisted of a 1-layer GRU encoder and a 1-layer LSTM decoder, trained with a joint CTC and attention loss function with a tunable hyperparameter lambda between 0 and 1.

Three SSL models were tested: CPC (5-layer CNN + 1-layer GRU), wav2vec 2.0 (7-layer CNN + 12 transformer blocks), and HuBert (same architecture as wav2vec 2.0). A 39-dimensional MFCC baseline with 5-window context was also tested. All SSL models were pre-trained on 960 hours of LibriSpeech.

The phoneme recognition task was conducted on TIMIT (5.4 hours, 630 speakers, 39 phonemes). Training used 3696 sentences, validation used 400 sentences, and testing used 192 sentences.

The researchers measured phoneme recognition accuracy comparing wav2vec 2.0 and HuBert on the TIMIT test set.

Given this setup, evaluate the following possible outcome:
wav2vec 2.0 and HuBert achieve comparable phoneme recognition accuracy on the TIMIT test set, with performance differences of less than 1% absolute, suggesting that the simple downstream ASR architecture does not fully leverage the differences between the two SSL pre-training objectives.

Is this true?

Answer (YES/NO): NO